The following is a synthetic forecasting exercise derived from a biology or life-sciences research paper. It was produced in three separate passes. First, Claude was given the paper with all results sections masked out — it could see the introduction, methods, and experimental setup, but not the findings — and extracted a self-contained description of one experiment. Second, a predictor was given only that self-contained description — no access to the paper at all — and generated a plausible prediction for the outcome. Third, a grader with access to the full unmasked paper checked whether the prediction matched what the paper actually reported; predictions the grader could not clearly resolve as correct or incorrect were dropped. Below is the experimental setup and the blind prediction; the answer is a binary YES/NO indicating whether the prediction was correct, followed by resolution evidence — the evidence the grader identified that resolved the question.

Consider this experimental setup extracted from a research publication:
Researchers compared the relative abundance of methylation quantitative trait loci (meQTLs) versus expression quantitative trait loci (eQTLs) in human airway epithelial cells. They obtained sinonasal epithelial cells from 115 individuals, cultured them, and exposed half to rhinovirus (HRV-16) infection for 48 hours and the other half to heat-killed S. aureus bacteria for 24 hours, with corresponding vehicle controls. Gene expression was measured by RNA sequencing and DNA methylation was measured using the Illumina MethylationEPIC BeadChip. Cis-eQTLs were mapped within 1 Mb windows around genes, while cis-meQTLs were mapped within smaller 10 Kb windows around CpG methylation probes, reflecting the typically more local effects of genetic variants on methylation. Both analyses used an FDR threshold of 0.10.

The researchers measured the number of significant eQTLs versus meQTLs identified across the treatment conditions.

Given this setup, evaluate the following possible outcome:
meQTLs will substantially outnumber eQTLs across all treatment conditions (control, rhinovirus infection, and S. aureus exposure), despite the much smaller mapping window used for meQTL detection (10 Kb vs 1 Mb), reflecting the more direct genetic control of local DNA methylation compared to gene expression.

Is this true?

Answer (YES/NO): YES